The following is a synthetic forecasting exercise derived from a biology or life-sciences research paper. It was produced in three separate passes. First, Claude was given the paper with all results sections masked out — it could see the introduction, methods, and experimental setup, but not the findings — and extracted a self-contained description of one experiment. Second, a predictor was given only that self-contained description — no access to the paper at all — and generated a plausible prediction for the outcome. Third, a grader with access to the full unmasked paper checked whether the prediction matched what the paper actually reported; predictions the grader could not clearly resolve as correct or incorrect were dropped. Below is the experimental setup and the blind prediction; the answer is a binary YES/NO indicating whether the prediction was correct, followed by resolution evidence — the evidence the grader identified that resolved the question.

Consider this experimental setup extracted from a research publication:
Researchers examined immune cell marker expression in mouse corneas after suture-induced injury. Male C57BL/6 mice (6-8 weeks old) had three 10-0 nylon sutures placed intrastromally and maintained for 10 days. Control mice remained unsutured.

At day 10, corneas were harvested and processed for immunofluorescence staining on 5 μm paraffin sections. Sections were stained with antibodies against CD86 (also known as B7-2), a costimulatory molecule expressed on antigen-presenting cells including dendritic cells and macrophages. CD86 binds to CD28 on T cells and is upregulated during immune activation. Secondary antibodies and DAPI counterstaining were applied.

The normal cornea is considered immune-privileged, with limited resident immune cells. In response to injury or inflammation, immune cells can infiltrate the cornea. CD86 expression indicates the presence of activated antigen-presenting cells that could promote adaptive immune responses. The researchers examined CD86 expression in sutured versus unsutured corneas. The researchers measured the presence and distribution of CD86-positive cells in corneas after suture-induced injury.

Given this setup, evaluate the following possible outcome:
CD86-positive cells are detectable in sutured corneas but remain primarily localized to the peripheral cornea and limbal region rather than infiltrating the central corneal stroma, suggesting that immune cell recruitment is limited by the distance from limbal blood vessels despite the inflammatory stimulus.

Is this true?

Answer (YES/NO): NO